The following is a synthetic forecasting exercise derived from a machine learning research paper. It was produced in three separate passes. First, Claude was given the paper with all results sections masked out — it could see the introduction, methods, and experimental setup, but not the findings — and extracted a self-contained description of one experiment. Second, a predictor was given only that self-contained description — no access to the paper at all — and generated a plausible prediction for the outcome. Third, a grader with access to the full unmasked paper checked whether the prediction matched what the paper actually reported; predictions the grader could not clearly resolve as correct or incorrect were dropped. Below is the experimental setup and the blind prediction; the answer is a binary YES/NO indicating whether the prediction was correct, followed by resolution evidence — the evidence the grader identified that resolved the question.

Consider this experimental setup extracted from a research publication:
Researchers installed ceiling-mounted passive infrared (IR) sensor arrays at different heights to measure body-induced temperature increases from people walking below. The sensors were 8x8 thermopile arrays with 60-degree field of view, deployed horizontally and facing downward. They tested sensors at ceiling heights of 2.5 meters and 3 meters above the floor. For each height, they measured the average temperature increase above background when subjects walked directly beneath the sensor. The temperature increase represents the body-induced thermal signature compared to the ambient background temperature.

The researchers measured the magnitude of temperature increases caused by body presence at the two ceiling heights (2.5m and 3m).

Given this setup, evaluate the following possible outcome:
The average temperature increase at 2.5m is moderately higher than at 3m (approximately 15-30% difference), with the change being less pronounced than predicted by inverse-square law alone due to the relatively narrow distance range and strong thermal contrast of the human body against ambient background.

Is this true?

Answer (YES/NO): YES